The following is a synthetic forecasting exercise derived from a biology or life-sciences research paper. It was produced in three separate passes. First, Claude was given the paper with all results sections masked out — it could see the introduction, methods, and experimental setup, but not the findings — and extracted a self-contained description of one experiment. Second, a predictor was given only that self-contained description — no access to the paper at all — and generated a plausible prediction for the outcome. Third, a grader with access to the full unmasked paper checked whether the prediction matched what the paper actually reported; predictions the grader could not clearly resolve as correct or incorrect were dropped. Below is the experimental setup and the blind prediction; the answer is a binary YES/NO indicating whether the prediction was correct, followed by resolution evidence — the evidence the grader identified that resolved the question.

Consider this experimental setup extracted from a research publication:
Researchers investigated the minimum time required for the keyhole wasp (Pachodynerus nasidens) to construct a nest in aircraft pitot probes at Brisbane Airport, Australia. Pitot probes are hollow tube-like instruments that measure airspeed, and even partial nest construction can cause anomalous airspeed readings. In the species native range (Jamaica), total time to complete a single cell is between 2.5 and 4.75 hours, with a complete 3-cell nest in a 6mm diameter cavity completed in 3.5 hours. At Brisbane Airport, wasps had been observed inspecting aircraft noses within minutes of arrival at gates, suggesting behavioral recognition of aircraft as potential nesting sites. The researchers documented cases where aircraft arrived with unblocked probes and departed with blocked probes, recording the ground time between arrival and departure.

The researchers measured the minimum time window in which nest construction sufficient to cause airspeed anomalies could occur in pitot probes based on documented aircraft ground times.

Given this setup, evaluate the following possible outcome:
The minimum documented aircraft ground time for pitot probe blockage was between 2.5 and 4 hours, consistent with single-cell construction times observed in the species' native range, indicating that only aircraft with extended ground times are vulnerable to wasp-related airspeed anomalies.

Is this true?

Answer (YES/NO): NO